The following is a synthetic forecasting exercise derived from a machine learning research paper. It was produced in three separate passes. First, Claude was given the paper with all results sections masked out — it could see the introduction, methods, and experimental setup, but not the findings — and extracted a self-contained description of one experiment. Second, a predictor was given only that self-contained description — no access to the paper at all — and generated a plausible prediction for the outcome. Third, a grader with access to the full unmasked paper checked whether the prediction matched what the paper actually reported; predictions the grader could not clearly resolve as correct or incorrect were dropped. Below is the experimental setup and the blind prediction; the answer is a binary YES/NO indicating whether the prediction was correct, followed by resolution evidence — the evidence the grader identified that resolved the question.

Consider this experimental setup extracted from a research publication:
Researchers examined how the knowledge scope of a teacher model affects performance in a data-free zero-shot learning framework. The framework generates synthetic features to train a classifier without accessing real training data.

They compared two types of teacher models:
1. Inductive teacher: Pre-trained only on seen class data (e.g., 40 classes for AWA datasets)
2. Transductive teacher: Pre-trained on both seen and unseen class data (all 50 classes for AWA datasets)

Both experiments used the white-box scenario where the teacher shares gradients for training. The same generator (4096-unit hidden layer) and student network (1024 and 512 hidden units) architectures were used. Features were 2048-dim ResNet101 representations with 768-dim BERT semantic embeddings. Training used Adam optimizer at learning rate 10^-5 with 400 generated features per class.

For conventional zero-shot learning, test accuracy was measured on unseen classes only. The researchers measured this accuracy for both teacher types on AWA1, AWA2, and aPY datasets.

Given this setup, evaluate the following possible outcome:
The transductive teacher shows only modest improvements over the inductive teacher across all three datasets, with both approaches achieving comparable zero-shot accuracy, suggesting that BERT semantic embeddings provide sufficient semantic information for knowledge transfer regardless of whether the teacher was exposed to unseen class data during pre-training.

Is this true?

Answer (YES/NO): NO